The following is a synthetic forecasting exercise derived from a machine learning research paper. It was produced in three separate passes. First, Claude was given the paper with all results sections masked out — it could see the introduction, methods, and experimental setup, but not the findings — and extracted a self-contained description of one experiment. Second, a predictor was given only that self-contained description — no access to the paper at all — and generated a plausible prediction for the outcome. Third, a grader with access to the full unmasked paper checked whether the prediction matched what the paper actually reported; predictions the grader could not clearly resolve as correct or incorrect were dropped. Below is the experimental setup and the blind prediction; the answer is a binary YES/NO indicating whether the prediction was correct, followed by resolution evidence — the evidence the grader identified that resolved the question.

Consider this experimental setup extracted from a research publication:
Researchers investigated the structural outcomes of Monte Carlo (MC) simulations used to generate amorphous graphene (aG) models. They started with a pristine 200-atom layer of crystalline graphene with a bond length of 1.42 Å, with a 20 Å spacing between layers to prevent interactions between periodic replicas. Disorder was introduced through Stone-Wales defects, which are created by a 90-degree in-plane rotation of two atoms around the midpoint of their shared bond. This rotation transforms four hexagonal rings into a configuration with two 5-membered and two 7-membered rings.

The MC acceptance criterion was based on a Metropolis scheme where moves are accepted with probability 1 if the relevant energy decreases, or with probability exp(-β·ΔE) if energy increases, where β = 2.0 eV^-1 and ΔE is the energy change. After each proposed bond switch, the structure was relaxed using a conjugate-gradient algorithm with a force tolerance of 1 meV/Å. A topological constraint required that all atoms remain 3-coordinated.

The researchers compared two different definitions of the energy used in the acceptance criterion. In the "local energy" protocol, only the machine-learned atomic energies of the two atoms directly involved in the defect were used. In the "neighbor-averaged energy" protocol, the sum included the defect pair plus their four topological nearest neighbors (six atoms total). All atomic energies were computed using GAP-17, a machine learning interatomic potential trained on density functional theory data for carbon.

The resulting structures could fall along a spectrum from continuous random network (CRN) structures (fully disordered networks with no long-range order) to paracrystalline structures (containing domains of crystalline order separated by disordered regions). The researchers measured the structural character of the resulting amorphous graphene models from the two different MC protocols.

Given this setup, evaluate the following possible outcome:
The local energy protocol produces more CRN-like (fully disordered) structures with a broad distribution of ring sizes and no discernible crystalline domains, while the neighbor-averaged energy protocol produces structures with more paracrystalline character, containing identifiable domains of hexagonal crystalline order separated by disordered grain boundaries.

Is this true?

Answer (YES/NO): YES